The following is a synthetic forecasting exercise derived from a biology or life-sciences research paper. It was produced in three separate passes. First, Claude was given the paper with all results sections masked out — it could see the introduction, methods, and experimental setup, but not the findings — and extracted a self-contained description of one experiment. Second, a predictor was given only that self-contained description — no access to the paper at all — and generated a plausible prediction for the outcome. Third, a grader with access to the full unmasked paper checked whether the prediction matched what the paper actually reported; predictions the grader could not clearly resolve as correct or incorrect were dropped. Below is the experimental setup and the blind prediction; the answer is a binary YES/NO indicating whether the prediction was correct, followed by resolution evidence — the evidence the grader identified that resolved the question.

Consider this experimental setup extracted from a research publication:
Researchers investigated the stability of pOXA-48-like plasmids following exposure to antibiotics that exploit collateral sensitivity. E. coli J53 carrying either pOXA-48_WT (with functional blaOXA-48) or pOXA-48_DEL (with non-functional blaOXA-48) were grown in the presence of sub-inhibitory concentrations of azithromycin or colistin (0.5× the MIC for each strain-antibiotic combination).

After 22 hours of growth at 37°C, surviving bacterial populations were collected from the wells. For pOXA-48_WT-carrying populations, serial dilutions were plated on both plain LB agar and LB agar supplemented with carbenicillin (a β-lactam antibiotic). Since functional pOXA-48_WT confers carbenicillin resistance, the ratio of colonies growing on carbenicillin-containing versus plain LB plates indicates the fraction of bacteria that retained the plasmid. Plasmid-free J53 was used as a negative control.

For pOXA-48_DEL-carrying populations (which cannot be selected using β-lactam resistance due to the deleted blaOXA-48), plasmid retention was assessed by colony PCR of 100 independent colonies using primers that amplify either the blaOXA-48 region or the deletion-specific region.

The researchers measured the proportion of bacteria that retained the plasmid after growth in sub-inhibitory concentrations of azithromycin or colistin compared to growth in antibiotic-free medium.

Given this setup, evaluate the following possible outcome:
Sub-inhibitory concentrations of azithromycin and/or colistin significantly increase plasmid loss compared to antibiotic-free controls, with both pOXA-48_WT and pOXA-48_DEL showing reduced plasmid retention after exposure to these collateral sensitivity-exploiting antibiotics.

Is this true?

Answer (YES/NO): NO